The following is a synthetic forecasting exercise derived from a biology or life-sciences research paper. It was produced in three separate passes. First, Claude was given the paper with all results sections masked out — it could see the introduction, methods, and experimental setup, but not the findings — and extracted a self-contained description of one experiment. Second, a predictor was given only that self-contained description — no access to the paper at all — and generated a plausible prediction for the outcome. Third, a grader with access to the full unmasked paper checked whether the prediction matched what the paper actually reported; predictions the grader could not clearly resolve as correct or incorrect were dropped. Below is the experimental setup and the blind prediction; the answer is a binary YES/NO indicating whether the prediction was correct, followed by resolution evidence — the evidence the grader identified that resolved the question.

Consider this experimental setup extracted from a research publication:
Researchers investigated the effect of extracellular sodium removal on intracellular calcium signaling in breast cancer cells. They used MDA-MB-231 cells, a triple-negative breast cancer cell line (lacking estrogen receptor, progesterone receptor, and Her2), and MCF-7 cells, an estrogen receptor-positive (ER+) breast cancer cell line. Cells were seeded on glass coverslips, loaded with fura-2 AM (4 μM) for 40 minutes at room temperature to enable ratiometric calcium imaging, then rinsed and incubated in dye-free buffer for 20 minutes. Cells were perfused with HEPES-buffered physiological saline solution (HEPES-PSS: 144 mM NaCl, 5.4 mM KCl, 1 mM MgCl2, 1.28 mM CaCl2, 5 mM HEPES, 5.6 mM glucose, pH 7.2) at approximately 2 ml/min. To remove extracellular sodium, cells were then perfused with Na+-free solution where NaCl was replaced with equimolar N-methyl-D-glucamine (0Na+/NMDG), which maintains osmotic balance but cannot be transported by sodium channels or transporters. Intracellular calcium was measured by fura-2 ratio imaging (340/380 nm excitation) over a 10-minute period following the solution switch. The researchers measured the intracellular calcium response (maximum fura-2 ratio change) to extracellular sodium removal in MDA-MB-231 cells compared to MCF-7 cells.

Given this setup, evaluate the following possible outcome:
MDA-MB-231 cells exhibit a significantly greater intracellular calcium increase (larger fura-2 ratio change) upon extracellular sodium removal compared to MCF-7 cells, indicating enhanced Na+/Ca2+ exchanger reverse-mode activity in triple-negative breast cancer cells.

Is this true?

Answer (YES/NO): NO